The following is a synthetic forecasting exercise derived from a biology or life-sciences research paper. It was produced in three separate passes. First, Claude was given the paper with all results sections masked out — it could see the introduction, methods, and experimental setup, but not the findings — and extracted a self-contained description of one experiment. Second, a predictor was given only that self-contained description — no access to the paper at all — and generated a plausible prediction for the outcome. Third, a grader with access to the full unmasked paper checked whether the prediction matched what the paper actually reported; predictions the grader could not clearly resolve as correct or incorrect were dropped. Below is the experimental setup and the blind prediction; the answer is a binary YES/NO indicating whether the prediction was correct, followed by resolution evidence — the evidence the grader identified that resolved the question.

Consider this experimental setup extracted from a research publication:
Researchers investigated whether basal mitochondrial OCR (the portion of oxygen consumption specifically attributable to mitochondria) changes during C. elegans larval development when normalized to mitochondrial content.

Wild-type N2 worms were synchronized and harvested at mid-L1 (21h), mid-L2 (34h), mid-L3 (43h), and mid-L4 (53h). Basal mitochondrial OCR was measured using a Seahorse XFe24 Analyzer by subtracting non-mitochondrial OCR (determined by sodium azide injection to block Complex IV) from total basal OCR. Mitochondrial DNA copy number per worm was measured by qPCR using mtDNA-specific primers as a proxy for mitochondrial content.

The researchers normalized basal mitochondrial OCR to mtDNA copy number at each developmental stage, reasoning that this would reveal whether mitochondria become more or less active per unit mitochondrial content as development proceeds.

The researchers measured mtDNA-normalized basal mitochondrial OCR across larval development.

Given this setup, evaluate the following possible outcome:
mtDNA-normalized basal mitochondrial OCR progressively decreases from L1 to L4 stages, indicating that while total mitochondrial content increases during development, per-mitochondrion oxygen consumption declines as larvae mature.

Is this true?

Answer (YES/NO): NO